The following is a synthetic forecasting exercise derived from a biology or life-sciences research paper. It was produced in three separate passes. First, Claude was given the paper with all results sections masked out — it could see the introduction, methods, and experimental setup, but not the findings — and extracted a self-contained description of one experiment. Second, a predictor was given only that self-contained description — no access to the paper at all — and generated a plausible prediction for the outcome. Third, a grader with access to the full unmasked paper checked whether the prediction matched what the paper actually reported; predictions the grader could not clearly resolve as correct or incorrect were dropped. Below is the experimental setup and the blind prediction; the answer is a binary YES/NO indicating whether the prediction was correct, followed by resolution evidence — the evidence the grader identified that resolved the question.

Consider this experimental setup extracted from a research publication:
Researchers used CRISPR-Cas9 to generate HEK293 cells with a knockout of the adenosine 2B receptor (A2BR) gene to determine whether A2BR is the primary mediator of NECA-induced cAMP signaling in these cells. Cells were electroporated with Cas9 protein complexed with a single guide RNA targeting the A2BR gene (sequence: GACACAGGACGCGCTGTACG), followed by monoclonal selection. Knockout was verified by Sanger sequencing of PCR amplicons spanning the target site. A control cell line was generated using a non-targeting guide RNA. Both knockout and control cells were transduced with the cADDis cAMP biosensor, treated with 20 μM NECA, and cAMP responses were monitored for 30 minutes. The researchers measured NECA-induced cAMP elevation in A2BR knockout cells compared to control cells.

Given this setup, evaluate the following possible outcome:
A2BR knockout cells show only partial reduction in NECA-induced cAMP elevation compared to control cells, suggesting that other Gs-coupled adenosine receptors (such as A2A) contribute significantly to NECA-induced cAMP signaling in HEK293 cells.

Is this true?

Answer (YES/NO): NO